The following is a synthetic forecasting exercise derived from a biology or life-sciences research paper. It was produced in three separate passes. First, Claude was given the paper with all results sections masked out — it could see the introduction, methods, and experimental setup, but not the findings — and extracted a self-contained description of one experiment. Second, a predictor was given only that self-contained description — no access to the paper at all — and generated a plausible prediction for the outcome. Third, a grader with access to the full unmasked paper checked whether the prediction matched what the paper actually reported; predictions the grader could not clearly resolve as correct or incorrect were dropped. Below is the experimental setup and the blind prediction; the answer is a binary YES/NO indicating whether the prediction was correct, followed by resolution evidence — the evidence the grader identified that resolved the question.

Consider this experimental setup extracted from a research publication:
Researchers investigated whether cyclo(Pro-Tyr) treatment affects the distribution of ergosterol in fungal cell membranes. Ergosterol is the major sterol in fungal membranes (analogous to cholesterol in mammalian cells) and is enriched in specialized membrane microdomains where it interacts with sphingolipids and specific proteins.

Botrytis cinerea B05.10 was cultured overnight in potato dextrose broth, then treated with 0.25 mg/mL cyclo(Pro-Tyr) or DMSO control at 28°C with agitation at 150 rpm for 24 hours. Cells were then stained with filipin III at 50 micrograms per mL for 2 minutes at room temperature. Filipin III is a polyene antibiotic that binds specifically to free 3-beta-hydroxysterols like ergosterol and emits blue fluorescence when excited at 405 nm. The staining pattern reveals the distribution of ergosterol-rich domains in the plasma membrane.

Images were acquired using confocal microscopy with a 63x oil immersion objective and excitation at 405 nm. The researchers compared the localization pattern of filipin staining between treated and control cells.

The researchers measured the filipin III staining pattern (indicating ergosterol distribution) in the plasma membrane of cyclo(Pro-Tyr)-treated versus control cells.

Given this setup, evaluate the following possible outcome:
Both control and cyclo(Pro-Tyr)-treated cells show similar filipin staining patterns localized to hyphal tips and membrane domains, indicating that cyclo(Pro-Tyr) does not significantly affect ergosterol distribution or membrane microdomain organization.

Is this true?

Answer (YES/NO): NO